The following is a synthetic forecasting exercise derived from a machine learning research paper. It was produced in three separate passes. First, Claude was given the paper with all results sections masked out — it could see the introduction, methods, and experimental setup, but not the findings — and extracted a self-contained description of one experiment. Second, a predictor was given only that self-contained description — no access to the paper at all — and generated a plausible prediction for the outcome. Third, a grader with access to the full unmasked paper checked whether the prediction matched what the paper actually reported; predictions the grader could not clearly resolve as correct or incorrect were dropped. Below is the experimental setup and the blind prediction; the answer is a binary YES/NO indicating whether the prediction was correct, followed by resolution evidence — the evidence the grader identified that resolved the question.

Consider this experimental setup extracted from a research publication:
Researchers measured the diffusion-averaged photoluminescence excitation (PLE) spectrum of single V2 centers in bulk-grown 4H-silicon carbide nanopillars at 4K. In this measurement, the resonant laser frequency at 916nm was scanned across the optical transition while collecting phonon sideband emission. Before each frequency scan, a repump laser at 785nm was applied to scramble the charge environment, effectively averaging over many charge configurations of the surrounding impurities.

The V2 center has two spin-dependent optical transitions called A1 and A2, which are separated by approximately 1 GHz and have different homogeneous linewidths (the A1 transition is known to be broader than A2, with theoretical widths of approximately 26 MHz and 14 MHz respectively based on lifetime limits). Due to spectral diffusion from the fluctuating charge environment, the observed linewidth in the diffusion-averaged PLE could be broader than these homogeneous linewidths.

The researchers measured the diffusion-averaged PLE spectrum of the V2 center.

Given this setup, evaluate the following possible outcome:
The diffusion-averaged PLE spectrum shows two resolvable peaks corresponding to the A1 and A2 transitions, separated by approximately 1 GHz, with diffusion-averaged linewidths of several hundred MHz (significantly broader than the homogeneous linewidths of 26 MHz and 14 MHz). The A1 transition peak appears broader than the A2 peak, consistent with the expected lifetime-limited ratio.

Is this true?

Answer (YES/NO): NO